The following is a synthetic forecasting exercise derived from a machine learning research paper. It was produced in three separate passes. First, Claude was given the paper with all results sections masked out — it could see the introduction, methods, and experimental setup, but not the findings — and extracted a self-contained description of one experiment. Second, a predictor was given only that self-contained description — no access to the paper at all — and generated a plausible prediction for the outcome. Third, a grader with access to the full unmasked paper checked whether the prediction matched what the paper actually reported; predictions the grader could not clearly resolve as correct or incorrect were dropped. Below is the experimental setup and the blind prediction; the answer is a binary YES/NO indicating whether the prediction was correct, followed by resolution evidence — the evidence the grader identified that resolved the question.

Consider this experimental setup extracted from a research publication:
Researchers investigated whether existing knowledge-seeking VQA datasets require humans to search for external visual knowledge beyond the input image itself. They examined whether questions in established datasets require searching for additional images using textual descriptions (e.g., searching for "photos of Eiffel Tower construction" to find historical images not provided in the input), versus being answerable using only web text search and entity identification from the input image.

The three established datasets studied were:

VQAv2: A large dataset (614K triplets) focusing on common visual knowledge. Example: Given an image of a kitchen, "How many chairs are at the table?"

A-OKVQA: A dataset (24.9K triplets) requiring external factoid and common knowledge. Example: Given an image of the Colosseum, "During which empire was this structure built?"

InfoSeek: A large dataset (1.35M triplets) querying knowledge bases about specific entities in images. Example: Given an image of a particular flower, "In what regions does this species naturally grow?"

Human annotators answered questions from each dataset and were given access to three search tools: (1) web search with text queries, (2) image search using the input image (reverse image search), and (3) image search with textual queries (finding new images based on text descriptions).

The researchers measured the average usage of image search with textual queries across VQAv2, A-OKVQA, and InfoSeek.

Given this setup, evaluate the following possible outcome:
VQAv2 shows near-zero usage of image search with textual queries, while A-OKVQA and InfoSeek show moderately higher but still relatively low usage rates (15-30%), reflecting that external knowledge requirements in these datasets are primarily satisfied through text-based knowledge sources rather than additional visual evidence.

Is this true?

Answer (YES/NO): NO